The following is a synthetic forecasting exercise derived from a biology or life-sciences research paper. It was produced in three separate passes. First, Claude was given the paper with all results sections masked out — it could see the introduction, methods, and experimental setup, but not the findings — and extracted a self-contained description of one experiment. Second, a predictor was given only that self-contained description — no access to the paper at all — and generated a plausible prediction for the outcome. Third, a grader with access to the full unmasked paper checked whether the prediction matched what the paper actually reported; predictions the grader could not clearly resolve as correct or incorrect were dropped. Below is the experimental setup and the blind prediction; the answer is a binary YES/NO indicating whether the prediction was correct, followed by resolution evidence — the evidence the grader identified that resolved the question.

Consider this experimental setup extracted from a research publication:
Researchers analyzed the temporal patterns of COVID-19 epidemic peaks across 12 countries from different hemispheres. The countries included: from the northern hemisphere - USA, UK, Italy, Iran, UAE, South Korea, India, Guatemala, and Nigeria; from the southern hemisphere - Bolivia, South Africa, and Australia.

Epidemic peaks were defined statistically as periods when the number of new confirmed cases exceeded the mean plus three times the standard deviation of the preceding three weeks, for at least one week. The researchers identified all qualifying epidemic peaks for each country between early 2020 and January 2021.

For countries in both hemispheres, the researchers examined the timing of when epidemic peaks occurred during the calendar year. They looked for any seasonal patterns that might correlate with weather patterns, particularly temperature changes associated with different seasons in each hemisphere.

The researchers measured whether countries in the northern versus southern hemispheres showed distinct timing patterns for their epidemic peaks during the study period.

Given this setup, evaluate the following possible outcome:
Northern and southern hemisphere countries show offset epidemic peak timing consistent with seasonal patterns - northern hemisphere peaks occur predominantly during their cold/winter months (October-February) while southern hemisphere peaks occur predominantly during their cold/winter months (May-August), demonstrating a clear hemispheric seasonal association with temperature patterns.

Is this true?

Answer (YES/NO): NO